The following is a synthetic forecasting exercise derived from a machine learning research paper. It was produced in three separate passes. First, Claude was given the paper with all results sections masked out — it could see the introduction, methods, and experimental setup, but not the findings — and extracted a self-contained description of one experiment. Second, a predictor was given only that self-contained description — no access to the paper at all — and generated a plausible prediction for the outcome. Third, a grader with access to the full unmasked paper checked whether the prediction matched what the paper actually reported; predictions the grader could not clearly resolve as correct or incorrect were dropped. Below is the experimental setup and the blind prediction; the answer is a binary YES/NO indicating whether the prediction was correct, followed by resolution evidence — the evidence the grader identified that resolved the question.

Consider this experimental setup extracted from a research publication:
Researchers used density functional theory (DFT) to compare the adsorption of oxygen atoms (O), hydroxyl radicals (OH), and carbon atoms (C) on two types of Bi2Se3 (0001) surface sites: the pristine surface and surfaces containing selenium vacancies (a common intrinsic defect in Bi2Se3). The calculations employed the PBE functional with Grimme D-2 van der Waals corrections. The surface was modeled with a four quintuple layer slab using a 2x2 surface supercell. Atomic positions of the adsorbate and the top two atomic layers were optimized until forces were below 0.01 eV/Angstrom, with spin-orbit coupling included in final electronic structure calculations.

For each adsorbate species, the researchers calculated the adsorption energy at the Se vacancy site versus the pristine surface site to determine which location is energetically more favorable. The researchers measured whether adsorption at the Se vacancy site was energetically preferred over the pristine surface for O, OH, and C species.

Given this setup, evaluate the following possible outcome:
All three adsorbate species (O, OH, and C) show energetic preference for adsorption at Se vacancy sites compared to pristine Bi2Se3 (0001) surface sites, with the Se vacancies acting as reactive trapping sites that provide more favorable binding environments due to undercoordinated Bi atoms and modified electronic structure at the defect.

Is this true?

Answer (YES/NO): NO